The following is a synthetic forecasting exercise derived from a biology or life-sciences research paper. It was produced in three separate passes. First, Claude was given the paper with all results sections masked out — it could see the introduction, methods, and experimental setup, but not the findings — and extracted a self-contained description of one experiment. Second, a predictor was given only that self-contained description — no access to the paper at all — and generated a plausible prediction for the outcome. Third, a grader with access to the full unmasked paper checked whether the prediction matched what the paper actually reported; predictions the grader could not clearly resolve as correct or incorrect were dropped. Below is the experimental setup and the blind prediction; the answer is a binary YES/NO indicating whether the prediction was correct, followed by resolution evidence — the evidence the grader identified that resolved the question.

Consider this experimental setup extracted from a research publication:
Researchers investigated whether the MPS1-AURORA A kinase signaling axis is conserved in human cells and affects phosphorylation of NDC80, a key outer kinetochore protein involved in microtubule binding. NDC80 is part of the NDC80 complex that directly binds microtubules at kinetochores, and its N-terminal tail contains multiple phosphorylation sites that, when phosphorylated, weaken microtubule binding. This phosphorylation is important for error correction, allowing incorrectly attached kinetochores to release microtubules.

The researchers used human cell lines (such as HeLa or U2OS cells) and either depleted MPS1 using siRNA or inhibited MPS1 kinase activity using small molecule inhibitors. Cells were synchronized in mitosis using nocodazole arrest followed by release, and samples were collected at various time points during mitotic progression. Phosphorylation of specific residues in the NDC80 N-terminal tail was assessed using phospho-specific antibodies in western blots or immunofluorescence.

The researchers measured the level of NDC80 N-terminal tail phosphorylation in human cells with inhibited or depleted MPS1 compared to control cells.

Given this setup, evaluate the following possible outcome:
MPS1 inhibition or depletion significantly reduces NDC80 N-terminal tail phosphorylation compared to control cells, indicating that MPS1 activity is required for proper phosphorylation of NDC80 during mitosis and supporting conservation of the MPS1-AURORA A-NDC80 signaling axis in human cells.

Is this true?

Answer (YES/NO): YES